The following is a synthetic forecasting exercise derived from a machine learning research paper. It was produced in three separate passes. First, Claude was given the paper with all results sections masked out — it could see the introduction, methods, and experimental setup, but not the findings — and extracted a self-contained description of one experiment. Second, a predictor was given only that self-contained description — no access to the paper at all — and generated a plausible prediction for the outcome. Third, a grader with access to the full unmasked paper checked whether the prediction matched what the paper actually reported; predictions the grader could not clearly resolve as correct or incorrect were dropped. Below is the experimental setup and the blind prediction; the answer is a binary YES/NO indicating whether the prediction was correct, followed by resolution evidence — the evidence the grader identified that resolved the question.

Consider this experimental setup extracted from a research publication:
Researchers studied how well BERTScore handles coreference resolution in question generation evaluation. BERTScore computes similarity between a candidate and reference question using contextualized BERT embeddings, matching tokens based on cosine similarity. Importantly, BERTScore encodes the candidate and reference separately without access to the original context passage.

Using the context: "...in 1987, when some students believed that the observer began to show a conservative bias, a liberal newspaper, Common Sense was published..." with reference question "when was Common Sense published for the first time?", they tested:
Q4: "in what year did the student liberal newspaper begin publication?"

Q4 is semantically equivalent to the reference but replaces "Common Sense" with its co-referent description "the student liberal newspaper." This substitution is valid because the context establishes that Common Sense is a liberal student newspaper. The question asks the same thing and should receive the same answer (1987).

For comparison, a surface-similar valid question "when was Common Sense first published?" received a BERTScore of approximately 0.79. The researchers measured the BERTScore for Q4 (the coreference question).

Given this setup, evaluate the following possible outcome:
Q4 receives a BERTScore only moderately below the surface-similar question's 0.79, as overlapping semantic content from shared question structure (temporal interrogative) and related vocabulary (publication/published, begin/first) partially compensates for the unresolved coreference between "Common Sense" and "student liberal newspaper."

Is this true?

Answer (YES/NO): NO